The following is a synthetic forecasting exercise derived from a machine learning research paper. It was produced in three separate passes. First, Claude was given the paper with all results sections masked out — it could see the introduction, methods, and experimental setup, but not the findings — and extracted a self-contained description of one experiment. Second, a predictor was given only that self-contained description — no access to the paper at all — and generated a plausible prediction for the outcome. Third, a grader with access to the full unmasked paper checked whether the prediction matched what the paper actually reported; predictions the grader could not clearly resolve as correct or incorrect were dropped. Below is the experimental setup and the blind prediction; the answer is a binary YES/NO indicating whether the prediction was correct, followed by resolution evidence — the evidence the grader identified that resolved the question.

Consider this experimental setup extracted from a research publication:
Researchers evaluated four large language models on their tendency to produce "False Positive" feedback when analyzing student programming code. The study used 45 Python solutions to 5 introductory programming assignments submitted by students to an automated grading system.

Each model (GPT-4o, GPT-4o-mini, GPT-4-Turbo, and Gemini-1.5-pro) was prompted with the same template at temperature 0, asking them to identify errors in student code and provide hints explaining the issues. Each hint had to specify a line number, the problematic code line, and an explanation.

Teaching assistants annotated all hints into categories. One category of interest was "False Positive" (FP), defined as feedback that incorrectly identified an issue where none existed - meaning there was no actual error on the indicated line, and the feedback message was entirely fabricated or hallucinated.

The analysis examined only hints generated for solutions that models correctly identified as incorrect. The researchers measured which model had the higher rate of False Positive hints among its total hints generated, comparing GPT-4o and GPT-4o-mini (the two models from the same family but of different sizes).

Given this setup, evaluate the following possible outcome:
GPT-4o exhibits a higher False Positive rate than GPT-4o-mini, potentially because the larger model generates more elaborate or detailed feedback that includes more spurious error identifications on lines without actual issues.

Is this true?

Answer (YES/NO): YES